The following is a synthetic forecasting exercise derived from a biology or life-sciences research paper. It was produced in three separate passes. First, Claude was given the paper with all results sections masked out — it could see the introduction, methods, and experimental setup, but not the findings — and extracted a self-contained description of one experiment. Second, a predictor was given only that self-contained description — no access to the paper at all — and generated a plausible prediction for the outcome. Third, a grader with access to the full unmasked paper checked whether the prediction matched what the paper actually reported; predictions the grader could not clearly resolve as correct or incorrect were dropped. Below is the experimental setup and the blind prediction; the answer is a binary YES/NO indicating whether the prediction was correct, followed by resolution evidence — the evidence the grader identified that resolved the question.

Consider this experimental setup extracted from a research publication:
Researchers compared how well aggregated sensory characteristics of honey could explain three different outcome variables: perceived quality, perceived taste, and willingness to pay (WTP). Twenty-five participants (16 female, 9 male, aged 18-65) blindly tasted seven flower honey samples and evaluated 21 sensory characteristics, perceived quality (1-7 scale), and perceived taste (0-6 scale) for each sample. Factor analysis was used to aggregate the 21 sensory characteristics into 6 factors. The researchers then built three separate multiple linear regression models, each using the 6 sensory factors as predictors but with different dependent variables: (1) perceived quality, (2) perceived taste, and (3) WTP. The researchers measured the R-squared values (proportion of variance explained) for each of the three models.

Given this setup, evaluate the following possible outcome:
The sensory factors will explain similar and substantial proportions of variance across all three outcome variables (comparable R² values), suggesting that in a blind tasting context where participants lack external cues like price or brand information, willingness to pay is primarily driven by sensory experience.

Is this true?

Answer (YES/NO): NO